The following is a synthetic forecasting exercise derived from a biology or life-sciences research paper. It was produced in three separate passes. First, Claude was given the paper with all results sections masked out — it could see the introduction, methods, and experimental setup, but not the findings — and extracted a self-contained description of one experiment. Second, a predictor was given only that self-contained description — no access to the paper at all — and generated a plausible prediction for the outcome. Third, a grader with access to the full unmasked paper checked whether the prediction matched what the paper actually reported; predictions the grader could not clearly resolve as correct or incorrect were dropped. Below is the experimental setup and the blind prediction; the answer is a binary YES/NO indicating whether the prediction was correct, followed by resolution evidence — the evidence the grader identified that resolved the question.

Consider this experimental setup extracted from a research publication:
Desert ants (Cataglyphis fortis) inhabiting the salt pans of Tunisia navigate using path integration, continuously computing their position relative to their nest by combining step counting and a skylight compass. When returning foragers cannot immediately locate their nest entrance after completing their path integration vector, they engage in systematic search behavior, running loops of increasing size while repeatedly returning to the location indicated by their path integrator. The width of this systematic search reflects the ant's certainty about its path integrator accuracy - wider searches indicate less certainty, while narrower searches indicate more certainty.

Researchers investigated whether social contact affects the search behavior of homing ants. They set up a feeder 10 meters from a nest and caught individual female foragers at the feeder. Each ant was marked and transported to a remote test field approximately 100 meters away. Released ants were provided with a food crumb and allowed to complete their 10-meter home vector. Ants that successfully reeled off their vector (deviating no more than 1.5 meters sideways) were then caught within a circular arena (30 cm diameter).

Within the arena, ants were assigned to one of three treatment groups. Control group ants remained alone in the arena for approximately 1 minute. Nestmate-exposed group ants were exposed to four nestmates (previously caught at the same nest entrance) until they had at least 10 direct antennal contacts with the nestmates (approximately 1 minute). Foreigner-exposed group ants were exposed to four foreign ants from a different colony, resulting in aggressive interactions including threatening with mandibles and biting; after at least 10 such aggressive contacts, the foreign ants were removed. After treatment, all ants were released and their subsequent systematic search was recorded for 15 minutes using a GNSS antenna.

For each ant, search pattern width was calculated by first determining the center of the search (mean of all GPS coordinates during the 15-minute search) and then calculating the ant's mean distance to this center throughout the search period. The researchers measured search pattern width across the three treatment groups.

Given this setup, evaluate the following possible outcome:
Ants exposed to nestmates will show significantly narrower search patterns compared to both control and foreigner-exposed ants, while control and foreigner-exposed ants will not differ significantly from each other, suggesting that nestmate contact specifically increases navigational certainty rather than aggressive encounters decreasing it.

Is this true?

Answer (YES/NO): NO